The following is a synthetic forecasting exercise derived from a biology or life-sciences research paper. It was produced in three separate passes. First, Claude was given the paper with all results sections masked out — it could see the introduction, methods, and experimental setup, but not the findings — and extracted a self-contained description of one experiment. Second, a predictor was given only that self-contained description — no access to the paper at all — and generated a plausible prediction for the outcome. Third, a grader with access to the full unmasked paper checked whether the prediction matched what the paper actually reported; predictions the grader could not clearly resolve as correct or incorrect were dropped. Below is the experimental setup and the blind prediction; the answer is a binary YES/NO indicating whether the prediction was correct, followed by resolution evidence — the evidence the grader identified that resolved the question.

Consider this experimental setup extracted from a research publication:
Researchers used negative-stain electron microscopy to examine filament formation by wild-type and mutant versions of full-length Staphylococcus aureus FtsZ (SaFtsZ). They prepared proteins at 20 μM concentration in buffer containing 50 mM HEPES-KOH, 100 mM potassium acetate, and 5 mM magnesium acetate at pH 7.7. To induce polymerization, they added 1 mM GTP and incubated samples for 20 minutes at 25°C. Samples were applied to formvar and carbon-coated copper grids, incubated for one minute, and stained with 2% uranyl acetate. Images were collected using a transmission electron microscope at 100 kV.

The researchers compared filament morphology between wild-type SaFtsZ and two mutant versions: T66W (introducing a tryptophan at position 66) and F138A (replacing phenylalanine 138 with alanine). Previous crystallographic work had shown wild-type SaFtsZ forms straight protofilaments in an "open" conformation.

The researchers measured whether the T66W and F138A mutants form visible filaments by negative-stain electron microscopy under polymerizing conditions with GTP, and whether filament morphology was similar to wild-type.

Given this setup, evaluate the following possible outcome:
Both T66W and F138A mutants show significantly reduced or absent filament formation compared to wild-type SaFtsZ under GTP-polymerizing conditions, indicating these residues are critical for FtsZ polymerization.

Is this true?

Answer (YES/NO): YES